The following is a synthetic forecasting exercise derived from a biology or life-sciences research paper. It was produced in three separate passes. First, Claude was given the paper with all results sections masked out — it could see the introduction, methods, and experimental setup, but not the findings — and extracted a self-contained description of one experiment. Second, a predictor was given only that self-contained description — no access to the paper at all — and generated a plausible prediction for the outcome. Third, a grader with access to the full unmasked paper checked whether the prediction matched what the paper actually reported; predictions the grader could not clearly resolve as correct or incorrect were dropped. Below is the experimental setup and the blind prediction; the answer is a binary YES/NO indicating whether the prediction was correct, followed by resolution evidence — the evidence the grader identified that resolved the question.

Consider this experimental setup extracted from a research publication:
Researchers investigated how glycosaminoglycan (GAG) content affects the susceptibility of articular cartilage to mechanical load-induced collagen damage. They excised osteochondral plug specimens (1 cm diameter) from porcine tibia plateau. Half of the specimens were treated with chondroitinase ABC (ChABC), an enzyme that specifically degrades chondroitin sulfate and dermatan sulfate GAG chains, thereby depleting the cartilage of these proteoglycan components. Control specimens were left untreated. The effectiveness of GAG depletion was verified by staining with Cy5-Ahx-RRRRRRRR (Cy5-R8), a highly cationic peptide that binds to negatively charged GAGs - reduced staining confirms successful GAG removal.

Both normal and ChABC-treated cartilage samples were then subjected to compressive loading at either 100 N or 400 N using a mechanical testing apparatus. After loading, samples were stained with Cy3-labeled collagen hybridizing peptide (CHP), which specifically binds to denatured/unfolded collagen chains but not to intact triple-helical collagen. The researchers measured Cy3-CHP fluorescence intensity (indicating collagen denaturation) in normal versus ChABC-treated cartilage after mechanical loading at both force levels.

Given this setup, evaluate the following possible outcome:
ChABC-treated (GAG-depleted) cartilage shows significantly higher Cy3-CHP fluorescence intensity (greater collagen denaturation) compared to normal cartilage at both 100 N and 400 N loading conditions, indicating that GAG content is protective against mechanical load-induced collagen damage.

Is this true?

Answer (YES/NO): YES